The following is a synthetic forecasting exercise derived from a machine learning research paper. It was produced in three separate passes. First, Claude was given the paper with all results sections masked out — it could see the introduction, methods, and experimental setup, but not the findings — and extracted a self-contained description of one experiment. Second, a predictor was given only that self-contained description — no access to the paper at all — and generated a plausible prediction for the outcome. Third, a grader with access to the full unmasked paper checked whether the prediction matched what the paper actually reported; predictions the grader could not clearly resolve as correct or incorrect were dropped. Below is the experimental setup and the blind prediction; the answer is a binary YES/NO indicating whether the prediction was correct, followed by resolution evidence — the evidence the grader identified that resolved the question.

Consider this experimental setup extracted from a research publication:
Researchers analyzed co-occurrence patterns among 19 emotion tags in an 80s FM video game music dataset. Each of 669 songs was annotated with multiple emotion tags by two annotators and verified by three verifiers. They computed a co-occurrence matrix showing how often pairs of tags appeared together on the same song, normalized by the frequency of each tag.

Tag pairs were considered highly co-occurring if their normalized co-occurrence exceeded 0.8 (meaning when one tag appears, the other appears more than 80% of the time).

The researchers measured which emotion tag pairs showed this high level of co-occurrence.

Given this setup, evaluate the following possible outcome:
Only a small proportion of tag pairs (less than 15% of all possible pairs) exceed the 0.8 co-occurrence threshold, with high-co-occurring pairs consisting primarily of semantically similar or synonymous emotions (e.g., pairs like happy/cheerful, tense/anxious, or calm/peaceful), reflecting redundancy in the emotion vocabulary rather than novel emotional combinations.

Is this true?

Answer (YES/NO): NO